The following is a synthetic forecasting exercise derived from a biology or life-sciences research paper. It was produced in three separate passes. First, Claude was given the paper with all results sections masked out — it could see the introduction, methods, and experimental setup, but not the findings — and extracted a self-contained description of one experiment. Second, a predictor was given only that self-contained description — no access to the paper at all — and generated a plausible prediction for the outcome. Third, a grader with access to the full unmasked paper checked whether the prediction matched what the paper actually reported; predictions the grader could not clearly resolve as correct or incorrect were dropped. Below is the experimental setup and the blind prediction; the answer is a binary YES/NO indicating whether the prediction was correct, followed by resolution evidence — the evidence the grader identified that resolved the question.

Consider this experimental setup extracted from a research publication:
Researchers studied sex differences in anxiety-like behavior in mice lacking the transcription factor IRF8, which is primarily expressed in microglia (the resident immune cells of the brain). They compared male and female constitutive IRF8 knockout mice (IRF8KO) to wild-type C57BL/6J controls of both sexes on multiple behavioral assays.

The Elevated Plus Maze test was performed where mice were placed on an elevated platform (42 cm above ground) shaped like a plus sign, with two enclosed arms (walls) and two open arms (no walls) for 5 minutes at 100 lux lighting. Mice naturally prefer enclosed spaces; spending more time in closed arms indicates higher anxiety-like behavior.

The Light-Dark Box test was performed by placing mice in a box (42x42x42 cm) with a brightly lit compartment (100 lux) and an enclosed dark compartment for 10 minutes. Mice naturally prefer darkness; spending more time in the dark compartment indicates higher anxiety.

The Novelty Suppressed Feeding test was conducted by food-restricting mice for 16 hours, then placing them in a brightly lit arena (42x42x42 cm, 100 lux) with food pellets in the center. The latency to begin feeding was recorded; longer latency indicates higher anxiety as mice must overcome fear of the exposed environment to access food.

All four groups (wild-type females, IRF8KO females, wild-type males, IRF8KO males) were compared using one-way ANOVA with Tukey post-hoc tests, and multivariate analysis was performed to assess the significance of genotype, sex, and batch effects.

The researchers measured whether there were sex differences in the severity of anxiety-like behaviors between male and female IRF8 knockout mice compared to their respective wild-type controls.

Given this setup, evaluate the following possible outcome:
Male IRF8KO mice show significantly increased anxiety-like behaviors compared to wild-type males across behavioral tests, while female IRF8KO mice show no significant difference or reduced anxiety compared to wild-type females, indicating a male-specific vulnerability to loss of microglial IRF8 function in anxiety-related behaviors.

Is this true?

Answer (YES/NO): NO